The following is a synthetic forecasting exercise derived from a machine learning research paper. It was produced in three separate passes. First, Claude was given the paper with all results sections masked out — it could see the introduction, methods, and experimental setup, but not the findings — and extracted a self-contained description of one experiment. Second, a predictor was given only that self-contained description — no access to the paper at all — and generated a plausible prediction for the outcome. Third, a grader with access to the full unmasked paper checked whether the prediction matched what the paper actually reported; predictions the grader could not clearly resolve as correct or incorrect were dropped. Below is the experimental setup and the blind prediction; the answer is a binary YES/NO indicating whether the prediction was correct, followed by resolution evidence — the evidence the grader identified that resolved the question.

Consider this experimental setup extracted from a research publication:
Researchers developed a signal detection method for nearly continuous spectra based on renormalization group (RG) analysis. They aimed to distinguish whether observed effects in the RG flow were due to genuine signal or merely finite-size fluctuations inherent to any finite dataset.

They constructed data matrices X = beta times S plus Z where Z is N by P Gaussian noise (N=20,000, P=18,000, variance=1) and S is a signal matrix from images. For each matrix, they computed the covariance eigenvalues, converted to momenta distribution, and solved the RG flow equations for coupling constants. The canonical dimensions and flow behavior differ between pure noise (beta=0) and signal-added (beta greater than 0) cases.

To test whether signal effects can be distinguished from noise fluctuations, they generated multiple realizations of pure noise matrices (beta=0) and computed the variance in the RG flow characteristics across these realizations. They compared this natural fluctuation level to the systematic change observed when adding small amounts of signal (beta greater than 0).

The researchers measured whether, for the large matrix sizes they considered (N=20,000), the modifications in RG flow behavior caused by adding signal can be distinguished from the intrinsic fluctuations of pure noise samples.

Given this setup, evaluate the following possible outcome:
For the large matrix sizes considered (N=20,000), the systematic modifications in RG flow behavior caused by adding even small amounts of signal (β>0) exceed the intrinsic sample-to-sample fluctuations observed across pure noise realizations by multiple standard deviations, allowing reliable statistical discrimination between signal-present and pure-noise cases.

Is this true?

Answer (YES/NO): YES